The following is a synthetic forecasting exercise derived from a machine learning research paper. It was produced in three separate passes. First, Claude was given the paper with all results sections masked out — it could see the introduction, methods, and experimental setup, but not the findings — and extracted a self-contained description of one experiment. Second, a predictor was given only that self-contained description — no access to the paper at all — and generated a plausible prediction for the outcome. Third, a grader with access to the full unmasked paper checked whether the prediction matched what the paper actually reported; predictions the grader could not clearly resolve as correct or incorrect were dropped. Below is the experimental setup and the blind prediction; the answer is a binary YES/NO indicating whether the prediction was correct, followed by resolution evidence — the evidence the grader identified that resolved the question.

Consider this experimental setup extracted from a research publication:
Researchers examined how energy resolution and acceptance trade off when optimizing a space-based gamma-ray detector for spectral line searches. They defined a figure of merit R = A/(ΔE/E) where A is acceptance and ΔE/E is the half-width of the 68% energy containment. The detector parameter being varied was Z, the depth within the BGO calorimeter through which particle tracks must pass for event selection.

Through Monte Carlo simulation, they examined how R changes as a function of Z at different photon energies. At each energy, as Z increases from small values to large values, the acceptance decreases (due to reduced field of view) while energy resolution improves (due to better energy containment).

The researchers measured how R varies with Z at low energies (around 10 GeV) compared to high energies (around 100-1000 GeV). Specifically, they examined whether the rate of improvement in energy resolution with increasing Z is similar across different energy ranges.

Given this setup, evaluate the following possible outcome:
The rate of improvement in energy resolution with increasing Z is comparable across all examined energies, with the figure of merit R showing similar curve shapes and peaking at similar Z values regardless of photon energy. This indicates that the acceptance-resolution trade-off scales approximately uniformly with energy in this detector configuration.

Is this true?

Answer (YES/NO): NO